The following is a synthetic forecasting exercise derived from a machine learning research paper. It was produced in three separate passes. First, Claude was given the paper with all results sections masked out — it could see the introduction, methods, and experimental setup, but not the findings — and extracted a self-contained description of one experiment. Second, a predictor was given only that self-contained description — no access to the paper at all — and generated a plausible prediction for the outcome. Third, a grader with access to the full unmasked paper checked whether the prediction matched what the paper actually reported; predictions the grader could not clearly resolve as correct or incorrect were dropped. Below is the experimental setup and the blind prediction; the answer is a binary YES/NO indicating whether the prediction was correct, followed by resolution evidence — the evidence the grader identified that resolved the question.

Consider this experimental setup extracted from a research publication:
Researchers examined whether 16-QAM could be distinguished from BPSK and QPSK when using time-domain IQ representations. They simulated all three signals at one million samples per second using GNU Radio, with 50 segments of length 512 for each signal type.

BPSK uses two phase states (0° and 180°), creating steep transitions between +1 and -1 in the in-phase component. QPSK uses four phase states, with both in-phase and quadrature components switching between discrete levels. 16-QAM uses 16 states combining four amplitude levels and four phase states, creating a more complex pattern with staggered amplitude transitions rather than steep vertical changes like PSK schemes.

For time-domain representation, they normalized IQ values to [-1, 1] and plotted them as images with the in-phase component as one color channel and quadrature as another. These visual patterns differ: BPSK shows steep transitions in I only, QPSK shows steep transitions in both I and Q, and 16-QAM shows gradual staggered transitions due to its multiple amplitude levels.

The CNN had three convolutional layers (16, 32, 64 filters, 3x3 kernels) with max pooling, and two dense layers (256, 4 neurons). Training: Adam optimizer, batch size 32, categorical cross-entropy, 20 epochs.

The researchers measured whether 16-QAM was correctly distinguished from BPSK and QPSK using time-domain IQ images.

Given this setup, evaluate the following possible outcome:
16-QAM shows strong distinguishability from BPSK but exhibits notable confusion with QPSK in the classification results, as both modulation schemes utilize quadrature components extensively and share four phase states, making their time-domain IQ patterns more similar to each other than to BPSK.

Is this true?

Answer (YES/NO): NO